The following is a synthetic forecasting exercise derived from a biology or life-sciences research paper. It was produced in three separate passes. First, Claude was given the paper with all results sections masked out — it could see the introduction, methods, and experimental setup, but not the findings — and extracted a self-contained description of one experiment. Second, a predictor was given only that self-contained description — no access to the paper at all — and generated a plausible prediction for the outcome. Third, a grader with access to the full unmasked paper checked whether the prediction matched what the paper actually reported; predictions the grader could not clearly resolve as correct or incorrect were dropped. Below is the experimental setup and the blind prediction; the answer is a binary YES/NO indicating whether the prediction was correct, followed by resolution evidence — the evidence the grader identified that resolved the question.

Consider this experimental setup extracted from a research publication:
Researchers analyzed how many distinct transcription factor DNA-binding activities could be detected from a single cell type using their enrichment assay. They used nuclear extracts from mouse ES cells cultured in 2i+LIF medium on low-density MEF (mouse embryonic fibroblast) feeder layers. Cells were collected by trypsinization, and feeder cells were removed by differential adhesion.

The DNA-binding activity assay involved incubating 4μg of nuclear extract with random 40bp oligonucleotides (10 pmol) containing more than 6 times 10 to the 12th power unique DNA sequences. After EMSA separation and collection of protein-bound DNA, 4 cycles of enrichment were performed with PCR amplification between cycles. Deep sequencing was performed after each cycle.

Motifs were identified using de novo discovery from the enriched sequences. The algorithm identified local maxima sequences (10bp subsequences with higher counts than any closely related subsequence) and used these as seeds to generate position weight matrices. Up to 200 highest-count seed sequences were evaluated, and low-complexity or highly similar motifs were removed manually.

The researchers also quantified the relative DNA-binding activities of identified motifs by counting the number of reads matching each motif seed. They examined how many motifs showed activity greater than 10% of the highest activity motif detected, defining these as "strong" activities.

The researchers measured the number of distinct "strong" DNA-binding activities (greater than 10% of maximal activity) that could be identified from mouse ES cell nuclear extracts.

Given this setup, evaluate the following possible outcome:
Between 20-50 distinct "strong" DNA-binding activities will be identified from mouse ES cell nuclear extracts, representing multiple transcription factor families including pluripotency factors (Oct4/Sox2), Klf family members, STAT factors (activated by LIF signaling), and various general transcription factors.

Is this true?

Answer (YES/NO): NO